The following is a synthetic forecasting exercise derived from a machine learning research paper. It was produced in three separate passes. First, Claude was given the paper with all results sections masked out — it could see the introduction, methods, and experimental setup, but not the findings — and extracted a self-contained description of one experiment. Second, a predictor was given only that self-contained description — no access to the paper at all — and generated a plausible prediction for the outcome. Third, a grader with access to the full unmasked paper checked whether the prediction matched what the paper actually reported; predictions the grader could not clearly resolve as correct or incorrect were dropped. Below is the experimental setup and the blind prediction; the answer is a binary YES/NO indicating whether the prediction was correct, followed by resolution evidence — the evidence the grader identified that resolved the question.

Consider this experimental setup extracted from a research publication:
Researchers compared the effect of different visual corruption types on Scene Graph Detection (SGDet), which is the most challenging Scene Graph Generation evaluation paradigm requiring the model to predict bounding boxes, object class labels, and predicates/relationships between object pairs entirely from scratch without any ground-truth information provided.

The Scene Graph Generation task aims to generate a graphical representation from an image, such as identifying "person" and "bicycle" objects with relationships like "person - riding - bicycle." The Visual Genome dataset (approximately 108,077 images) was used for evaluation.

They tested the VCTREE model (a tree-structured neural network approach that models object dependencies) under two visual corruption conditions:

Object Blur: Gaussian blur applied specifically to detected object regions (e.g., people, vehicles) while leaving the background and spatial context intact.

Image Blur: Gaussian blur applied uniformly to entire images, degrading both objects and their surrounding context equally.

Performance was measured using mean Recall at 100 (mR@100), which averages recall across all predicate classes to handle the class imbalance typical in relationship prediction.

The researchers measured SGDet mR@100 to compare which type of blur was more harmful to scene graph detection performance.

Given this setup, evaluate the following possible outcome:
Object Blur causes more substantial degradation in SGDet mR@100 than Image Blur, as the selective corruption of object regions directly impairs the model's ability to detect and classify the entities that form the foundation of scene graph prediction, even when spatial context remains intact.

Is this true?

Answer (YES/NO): NO